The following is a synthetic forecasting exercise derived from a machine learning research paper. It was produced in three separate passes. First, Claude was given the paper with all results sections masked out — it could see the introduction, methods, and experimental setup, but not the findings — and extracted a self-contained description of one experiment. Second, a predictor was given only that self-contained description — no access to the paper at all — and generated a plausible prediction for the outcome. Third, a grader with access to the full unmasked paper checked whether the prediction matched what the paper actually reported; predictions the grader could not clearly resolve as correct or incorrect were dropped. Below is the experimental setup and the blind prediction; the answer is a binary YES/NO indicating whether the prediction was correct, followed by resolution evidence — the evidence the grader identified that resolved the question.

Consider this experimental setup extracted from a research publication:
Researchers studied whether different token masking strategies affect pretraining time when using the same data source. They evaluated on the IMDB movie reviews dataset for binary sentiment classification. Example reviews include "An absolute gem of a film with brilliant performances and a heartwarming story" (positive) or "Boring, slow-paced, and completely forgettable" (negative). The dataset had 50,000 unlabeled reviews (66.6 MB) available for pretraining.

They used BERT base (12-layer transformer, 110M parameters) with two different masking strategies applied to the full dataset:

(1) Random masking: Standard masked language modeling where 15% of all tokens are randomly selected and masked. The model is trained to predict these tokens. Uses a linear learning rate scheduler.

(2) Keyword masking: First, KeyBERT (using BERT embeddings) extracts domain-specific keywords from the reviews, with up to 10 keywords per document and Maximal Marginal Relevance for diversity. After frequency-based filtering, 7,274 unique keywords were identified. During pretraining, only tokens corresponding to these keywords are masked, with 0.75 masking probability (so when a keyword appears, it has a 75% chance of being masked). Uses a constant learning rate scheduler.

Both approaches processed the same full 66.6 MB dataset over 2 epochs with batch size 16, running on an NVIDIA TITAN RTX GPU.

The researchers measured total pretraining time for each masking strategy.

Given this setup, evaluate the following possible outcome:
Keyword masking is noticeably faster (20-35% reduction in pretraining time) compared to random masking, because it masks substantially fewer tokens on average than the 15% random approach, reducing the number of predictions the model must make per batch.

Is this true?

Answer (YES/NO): NO